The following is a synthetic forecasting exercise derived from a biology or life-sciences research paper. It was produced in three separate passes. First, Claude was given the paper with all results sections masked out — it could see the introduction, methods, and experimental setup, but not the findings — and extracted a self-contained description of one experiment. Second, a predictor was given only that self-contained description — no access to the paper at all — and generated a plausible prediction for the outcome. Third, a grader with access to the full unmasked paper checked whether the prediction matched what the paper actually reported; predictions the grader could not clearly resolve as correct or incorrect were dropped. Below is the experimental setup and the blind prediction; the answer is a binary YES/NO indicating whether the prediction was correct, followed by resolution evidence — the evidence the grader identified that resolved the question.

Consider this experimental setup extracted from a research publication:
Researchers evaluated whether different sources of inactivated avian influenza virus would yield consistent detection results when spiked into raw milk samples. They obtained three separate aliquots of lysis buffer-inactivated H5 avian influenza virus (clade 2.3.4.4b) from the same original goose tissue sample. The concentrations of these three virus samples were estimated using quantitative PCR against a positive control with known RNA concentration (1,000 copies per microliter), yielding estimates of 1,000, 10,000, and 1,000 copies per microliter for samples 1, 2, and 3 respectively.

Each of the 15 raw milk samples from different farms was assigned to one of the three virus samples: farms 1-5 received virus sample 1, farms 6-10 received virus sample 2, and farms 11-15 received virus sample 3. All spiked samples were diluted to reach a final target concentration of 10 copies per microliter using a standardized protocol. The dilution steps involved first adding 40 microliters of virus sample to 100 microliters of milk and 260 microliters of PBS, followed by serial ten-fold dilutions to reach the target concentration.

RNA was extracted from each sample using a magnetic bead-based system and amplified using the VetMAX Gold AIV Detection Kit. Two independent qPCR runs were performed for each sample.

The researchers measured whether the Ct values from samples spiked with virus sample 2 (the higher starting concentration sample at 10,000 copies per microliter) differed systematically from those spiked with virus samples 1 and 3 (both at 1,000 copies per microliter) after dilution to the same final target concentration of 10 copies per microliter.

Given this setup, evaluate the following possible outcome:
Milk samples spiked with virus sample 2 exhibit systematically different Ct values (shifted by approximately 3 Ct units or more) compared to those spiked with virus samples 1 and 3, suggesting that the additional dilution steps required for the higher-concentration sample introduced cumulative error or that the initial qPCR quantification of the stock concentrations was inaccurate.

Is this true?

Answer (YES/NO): NO